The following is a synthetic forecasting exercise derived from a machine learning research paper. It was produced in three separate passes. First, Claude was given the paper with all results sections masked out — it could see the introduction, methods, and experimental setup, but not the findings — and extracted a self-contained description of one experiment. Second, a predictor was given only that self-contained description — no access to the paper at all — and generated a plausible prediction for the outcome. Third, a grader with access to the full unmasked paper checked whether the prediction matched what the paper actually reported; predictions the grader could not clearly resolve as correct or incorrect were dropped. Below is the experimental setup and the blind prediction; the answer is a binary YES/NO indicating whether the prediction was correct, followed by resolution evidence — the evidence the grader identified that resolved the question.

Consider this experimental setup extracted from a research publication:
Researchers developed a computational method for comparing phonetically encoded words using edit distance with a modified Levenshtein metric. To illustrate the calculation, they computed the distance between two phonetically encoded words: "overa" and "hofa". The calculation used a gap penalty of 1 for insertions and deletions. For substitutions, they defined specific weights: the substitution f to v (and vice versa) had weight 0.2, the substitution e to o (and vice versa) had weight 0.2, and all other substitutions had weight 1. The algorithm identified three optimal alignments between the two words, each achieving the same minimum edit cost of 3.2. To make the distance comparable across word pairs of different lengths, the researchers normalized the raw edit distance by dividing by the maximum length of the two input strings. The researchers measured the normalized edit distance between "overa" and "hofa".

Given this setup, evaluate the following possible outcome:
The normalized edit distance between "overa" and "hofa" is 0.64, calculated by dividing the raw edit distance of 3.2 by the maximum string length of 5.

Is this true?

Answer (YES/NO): YES